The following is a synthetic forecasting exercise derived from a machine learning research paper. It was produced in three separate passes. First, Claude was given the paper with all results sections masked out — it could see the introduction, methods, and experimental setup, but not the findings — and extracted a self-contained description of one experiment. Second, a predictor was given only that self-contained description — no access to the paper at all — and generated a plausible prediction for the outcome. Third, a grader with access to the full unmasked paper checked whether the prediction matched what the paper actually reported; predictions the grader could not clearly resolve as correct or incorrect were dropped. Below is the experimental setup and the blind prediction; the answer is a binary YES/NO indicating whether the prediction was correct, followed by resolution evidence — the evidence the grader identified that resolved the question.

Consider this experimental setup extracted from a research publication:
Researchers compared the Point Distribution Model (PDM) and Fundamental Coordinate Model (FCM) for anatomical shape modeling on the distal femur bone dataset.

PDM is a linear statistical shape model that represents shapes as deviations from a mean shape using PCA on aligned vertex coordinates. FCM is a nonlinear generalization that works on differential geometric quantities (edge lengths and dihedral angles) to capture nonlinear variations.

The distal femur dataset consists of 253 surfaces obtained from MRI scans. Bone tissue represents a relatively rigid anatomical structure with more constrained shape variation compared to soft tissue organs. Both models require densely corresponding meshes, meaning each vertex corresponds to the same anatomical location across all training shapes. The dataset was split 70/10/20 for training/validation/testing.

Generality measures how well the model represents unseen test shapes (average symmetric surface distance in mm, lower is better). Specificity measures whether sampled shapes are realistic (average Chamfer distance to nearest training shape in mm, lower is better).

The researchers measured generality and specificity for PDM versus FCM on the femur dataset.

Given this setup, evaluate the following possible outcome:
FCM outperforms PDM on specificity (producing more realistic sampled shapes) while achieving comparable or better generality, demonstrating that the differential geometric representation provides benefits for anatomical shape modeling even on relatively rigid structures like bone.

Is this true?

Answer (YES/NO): NO